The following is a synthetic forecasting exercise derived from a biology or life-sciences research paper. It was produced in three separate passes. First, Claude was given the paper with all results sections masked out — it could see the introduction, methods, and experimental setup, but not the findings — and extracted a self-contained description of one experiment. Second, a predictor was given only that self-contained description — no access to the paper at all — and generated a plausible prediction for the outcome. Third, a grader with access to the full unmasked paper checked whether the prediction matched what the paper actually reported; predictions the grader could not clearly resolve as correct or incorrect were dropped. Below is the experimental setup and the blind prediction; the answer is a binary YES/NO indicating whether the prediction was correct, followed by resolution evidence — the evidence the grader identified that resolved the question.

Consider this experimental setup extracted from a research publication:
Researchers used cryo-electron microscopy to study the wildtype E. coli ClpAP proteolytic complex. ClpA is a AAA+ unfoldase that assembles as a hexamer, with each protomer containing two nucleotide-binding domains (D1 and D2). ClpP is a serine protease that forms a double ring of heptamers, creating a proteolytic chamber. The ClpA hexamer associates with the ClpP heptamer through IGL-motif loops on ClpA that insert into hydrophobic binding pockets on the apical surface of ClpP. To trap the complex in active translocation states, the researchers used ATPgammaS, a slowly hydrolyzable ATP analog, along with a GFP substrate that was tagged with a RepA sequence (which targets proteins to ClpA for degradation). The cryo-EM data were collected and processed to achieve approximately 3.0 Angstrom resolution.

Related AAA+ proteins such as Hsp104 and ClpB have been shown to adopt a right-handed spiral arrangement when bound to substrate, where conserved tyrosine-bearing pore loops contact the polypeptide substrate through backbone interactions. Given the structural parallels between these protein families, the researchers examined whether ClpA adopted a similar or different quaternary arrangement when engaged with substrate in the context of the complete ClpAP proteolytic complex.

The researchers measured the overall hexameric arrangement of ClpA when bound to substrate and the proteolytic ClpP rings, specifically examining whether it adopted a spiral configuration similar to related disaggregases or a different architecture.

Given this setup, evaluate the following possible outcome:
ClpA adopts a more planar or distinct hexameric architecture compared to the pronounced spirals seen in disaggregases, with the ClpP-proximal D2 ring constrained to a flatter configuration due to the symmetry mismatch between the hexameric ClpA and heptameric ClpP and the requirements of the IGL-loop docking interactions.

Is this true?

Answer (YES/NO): NO